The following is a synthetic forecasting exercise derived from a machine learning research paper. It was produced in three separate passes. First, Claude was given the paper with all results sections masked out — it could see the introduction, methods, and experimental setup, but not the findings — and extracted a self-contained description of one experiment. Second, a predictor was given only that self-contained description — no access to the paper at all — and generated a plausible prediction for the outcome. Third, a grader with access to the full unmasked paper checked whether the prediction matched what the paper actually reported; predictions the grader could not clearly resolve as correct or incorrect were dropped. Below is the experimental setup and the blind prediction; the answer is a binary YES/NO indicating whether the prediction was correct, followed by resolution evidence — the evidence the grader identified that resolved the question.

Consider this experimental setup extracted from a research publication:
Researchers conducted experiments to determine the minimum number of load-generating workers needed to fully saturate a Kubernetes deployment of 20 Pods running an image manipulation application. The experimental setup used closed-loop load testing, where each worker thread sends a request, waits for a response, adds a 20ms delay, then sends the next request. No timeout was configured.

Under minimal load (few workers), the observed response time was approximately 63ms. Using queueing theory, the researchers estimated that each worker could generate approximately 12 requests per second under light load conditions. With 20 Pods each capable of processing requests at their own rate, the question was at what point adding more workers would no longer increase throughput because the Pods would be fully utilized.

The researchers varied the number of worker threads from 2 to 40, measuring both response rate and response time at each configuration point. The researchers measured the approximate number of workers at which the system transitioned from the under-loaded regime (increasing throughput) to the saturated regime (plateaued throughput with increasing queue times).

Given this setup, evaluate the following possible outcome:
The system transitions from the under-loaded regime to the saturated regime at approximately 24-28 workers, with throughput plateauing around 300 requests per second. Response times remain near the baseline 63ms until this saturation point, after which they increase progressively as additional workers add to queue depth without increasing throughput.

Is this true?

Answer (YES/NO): NO